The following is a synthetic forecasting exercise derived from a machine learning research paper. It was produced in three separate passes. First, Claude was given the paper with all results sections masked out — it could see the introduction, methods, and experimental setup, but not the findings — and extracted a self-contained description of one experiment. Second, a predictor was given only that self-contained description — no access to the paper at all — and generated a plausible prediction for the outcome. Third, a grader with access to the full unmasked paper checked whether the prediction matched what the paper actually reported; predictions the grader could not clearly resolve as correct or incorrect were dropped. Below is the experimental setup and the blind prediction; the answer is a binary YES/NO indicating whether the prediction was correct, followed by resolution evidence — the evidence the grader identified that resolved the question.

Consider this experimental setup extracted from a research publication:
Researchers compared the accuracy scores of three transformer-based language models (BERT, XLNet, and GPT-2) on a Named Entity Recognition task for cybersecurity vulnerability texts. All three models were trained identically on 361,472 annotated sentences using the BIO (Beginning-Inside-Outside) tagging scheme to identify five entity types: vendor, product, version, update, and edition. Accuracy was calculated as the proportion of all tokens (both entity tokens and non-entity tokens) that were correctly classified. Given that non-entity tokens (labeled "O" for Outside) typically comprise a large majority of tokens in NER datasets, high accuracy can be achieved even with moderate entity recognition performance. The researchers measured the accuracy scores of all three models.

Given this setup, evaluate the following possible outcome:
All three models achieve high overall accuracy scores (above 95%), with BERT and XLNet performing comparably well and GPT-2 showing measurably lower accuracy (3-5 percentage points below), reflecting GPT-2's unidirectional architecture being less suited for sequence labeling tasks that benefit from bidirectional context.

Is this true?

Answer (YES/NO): NO